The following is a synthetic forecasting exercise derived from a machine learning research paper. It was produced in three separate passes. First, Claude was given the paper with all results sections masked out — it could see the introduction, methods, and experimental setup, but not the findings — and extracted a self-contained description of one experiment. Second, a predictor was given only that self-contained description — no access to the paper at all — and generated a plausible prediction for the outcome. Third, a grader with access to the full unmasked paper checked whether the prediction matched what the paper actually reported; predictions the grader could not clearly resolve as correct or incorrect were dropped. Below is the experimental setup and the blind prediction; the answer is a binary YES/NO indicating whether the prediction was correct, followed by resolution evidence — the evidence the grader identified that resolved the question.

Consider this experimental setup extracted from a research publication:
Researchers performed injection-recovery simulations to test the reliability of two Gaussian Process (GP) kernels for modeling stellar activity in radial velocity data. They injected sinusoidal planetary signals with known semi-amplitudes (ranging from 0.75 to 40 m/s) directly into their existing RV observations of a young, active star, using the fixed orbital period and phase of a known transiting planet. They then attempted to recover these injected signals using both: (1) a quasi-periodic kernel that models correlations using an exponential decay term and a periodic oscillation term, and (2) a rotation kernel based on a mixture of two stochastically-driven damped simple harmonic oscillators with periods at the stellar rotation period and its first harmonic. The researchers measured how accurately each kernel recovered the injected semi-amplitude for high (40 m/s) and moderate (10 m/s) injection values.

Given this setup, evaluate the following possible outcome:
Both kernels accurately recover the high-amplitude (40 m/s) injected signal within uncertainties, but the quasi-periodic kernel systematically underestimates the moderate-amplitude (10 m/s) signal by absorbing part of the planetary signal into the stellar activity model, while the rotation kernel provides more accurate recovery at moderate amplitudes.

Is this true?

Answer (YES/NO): NO